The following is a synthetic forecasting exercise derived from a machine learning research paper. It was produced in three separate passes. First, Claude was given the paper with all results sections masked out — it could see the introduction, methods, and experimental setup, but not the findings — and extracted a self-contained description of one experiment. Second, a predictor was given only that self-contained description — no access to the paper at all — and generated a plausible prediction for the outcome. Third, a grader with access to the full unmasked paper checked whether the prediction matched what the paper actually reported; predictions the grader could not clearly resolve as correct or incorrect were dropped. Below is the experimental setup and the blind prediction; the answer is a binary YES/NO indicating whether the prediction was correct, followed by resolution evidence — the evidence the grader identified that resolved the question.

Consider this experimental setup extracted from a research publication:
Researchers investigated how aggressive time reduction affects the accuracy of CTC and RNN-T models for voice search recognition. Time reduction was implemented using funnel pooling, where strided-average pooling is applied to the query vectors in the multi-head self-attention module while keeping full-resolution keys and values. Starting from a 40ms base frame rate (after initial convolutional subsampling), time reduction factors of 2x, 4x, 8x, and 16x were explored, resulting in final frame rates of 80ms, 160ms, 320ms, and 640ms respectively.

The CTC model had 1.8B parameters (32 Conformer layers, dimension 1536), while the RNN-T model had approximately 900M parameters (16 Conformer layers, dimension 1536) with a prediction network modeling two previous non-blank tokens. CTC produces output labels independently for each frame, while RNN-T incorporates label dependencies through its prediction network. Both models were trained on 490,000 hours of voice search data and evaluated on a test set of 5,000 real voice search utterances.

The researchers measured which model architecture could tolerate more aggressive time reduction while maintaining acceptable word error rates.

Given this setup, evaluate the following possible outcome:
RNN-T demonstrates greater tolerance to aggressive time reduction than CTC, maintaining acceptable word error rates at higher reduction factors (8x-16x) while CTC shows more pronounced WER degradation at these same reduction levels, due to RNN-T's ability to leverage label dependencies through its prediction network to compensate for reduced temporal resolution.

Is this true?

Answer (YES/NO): YES